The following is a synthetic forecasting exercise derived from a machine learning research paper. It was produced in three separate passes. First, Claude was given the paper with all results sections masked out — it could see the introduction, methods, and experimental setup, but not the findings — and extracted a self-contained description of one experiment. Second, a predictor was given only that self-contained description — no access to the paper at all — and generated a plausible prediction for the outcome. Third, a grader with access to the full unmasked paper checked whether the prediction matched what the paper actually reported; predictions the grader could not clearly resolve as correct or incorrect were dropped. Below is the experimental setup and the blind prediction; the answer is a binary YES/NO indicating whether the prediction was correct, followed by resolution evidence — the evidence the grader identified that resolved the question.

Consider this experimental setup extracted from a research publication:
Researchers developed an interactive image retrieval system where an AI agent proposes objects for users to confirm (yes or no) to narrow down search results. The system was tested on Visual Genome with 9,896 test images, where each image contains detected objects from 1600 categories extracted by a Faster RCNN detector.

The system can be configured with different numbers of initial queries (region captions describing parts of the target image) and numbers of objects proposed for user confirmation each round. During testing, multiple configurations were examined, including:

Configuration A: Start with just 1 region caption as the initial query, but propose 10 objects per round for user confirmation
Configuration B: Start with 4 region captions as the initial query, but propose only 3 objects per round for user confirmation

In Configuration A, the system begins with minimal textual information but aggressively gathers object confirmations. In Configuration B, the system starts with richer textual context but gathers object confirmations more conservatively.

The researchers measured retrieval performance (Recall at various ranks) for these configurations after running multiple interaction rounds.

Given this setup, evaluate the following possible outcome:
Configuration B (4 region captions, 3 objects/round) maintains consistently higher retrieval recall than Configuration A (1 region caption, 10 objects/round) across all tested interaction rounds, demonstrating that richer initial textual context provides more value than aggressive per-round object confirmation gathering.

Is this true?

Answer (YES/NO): YES